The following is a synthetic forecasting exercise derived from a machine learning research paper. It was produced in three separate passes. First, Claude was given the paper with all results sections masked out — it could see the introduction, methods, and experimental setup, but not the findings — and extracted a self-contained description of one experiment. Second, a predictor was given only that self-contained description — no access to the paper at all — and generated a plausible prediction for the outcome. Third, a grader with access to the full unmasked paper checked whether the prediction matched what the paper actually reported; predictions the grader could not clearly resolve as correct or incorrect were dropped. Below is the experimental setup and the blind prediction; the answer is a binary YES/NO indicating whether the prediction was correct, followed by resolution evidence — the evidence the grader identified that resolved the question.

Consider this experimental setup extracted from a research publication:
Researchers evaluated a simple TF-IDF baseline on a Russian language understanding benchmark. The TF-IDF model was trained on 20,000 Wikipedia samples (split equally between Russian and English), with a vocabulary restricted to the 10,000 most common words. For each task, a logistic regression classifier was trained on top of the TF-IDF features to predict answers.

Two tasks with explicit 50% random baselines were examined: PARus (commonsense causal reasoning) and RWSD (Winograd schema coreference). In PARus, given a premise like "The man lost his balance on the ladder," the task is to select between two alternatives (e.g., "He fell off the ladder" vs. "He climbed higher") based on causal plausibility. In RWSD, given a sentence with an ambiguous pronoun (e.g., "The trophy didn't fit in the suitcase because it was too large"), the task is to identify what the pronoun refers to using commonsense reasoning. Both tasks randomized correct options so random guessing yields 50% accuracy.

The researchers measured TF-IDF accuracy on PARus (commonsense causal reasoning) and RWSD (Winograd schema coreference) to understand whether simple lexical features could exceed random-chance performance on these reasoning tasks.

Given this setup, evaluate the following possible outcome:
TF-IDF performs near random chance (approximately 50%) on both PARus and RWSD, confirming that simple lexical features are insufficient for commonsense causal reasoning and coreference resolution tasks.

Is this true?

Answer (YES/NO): NO